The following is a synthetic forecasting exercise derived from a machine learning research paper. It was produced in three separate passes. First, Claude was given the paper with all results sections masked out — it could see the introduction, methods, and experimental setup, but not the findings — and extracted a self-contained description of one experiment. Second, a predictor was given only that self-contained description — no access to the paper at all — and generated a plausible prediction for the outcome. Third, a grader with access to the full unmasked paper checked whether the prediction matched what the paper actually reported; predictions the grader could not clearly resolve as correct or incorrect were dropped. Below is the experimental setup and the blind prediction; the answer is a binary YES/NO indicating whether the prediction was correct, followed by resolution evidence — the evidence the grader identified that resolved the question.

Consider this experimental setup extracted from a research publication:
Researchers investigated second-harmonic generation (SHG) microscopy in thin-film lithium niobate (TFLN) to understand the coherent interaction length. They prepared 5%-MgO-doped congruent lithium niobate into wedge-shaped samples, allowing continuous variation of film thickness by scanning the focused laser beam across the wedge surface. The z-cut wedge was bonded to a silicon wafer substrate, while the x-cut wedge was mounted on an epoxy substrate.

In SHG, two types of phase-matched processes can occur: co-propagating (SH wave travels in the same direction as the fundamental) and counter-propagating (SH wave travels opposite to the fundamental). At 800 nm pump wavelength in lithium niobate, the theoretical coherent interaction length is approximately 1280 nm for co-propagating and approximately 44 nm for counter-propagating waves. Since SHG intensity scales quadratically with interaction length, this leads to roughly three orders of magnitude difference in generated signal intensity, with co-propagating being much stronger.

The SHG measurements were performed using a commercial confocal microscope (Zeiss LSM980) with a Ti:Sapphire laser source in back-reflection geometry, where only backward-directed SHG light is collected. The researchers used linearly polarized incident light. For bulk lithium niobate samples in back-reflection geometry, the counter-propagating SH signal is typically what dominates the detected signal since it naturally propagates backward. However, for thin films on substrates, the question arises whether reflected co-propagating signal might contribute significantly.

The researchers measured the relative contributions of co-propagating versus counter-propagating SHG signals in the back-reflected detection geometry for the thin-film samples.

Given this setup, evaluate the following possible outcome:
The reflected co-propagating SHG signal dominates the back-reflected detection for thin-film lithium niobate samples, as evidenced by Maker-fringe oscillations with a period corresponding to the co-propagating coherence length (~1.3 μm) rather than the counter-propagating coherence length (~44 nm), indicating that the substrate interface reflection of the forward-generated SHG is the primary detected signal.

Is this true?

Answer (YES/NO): YES